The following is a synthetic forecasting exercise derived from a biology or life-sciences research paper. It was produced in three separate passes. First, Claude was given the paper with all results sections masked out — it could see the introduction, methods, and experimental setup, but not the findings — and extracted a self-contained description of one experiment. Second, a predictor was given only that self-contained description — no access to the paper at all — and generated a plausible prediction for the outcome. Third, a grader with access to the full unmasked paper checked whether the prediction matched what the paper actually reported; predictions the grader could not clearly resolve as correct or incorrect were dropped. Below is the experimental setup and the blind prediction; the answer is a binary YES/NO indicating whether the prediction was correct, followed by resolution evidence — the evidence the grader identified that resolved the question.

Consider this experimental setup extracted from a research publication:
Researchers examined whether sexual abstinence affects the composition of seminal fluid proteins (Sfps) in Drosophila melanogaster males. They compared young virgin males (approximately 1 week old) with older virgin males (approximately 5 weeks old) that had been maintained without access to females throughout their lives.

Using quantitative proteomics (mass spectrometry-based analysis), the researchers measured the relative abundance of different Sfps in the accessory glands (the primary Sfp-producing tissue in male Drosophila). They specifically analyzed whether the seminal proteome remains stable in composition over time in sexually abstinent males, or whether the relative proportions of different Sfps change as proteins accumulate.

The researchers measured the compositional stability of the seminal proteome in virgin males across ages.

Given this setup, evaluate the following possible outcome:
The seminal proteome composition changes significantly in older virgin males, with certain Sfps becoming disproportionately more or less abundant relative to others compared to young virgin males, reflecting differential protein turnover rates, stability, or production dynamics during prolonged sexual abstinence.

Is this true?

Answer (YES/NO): YES